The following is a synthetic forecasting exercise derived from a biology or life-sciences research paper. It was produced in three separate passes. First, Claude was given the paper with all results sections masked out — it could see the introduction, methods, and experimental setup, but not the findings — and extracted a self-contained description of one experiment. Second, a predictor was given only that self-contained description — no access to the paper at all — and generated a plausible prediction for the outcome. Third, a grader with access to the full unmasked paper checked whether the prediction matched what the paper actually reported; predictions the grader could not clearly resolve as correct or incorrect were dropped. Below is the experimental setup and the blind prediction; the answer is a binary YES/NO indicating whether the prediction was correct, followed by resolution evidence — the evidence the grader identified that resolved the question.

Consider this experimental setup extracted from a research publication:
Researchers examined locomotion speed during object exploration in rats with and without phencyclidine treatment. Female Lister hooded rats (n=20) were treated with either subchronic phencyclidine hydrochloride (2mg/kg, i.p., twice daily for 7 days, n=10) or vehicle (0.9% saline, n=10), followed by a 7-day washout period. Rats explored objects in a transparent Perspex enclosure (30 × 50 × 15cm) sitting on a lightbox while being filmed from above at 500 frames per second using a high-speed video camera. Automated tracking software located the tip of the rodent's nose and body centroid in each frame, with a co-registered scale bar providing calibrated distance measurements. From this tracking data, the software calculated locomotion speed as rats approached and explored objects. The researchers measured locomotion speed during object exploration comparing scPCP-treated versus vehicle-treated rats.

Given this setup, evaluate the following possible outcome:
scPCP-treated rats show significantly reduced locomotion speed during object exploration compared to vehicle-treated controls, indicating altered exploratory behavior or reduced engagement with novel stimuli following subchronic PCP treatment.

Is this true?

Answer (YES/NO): NO